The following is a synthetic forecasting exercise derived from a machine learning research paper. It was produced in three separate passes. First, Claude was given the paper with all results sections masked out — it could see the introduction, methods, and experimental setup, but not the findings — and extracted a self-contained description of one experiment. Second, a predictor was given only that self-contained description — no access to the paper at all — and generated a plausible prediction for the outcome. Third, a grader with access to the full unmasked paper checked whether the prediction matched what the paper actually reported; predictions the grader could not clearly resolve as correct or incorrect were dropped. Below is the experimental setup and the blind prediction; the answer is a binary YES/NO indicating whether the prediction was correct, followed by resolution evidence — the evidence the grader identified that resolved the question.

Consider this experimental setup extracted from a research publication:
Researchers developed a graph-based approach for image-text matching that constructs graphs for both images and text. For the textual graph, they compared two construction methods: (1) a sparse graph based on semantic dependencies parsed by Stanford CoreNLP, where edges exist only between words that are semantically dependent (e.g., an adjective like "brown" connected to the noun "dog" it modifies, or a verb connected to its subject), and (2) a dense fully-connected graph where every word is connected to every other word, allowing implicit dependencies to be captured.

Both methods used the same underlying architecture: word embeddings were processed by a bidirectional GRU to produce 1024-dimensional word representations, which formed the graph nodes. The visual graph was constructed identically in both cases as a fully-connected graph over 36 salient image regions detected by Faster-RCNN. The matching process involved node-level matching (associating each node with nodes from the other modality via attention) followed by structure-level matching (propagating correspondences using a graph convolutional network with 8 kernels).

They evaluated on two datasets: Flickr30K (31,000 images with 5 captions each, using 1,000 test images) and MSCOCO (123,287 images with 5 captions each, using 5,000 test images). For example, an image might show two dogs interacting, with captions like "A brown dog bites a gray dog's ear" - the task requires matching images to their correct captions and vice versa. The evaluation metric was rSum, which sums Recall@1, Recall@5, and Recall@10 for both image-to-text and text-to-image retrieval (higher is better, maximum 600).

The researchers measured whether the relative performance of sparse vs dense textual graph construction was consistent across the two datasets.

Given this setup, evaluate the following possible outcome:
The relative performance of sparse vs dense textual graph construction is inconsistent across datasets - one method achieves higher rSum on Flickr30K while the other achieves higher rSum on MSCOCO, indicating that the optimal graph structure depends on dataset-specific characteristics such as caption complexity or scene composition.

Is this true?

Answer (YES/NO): YES